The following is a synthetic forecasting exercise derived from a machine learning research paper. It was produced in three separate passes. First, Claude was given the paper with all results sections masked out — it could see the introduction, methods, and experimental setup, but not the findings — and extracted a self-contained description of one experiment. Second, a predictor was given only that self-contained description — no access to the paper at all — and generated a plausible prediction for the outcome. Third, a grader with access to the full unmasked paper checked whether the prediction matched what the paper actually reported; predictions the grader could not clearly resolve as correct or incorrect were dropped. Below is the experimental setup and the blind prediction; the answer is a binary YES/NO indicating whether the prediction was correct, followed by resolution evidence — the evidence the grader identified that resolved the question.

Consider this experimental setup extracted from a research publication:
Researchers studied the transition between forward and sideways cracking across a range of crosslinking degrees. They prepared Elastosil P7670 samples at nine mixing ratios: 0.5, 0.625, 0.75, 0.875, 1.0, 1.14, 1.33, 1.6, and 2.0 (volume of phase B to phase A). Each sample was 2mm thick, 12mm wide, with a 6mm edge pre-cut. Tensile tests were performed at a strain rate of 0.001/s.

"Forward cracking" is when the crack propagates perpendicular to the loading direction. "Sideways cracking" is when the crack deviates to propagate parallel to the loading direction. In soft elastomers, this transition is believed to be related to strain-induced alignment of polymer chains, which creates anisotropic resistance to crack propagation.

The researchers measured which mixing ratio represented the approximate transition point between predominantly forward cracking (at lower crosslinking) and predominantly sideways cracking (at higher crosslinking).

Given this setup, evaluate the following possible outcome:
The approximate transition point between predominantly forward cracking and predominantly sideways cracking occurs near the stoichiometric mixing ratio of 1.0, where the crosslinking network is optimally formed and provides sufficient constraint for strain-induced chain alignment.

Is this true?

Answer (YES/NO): NO